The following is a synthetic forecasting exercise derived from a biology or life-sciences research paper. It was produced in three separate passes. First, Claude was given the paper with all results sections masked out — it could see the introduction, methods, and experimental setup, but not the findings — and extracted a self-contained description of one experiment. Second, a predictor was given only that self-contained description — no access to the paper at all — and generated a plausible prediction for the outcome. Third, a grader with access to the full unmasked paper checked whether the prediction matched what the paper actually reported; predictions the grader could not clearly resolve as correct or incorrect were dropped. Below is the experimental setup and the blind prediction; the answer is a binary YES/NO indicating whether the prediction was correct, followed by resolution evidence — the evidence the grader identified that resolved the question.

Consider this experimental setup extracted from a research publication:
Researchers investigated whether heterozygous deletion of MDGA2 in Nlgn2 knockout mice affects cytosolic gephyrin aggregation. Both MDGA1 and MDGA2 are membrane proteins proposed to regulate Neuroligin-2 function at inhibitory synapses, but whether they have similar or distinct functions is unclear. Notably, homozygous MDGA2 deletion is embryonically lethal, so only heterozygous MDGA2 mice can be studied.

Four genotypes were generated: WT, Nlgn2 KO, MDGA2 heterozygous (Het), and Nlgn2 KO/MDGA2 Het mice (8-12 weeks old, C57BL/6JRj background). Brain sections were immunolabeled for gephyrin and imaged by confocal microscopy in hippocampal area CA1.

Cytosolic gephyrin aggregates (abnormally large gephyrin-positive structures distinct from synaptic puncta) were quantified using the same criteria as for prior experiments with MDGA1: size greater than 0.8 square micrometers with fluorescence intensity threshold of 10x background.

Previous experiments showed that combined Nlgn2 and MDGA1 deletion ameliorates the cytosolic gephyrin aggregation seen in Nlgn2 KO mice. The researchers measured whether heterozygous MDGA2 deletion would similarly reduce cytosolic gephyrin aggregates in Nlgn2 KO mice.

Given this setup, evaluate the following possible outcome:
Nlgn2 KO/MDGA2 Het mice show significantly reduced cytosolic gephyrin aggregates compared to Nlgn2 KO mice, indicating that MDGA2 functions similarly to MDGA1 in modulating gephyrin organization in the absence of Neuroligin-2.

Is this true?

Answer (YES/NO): NO